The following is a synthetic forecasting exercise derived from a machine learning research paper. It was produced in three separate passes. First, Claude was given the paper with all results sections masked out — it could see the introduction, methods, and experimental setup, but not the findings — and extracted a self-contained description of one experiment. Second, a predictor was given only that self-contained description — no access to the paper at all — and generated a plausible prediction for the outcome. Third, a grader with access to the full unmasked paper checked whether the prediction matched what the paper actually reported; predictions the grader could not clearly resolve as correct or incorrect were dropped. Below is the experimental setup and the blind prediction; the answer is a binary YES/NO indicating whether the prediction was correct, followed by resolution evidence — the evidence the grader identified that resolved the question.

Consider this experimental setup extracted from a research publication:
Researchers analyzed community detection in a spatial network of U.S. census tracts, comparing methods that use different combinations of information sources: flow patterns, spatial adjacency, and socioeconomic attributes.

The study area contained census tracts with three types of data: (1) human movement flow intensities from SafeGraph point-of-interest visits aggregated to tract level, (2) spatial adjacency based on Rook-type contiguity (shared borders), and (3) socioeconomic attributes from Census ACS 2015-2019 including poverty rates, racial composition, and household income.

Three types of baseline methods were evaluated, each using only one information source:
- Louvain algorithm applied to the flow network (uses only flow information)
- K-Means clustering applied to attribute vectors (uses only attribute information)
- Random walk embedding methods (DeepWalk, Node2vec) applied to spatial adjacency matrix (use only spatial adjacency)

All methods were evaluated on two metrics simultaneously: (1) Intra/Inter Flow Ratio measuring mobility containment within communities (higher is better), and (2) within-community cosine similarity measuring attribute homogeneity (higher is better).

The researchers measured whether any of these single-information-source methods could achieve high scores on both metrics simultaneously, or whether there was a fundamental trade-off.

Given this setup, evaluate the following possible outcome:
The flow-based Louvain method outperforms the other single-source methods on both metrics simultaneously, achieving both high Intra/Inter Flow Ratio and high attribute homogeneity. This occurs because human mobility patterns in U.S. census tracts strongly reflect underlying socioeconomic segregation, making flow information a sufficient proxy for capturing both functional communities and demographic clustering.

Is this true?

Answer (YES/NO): NO